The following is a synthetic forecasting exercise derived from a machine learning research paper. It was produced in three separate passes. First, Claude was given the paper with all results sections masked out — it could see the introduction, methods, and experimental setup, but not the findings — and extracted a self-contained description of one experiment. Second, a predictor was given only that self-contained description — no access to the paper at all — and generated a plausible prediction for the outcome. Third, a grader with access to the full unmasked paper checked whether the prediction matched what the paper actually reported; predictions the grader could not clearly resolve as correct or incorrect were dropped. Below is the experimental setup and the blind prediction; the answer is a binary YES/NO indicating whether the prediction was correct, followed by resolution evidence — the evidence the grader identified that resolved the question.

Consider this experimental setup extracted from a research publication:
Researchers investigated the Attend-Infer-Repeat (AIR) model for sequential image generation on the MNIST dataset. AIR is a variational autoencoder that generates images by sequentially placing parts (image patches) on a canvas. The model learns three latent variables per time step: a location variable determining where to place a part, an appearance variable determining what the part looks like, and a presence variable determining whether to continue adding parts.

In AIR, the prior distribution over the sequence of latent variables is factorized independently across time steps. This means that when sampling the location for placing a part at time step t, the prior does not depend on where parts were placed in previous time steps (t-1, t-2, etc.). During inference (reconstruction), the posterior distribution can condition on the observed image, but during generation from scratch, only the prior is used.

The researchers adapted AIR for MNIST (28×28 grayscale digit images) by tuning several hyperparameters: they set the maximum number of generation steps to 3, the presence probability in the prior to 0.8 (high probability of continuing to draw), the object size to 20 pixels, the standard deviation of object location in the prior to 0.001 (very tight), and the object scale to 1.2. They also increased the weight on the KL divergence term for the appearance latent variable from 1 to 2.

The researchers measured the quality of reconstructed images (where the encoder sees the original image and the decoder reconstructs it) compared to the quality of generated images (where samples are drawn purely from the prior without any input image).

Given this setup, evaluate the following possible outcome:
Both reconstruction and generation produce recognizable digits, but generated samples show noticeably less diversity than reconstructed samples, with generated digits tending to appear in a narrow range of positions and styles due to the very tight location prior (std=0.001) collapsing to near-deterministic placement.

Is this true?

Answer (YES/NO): NO